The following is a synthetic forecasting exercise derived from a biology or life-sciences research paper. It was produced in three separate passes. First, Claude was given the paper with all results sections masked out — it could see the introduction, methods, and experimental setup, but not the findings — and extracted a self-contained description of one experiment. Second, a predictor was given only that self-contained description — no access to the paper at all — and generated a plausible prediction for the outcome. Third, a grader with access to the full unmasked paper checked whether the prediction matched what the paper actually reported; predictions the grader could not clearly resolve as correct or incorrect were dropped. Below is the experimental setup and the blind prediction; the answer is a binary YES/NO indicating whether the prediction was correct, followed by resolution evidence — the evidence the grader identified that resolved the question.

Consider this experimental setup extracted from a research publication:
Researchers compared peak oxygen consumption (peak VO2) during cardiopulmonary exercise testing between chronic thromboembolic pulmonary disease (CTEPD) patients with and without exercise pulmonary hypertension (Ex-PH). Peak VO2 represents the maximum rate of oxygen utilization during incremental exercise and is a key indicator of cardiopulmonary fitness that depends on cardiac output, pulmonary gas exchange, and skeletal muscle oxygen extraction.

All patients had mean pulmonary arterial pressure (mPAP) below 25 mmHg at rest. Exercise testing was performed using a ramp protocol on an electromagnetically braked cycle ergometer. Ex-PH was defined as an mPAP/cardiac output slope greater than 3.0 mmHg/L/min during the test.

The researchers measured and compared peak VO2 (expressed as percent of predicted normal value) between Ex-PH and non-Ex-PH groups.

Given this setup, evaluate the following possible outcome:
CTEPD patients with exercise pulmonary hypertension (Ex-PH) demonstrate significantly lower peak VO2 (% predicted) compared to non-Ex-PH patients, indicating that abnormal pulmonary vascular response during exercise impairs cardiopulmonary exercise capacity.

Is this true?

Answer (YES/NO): NO